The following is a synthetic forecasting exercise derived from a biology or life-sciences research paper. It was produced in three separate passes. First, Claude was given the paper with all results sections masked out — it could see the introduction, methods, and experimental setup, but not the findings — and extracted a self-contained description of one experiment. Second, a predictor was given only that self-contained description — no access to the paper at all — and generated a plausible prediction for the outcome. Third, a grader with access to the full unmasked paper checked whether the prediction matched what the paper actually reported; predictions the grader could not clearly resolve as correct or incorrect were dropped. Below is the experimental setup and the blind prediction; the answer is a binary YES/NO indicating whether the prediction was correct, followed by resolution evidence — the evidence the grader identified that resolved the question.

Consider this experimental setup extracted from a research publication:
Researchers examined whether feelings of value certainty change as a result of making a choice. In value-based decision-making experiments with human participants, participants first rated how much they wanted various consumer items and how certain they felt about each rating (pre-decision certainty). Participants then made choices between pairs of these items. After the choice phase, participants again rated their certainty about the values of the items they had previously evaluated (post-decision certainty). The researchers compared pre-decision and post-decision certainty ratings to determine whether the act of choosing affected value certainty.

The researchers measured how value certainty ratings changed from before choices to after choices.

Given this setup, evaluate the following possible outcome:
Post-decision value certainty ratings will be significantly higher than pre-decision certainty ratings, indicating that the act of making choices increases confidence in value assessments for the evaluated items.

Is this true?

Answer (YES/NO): YES